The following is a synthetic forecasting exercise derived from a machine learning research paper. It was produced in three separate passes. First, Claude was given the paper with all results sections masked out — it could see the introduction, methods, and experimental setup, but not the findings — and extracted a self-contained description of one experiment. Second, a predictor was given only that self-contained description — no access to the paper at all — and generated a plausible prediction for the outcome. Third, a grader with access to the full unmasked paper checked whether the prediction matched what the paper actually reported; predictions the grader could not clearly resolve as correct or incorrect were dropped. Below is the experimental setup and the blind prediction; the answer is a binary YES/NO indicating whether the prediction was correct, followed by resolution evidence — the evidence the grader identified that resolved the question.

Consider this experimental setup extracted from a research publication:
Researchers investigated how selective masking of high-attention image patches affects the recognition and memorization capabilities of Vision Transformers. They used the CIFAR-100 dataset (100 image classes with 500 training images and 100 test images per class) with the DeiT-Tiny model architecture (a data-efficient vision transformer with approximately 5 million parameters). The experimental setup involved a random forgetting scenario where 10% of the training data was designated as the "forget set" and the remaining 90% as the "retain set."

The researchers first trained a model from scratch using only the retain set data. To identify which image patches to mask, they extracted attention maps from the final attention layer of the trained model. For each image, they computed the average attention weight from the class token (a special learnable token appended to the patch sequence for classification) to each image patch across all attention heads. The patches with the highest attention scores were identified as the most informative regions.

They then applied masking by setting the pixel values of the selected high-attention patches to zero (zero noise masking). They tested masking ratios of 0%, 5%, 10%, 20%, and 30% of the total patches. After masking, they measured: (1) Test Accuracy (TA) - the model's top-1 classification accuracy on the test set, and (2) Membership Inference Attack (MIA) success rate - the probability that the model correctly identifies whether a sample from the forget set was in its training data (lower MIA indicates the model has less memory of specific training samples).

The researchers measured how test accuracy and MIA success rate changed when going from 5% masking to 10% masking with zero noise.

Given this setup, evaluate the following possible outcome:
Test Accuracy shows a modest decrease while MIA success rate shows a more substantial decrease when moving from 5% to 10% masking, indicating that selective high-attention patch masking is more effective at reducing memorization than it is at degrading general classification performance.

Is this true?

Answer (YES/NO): NO